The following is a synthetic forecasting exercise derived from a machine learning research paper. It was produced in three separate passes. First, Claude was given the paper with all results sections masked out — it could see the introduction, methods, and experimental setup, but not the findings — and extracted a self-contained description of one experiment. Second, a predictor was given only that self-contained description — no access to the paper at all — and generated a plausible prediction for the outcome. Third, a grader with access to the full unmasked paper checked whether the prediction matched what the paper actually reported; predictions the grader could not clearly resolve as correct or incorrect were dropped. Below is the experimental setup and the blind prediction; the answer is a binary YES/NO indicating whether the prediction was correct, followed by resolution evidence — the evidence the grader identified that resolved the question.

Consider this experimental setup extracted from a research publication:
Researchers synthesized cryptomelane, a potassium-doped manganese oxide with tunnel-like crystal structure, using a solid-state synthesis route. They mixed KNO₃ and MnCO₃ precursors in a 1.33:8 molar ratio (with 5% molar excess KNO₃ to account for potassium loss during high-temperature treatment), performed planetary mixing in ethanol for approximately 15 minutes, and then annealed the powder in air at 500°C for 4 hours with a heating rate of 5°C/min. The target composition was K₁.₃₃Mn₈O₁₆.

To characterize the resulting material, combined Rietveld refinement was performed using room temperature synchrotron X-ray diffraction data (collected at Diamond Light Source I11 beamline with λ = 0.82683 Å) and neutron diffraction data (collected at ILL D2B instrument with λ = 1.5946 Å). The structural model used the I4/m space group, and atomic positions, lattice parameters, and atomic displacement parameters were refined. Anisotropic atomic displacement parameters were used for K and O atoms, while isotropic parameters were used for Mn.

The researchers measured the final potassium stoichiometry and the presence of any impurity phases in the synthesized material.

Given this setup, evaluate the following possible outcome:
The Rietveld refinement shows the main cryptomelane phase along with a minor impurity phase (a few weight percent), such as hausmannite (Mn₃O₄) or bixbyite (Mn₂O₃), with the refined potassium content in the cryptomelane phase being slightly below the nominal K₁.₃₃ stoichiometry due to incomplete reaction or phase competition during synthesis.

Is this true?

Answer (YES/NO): NO